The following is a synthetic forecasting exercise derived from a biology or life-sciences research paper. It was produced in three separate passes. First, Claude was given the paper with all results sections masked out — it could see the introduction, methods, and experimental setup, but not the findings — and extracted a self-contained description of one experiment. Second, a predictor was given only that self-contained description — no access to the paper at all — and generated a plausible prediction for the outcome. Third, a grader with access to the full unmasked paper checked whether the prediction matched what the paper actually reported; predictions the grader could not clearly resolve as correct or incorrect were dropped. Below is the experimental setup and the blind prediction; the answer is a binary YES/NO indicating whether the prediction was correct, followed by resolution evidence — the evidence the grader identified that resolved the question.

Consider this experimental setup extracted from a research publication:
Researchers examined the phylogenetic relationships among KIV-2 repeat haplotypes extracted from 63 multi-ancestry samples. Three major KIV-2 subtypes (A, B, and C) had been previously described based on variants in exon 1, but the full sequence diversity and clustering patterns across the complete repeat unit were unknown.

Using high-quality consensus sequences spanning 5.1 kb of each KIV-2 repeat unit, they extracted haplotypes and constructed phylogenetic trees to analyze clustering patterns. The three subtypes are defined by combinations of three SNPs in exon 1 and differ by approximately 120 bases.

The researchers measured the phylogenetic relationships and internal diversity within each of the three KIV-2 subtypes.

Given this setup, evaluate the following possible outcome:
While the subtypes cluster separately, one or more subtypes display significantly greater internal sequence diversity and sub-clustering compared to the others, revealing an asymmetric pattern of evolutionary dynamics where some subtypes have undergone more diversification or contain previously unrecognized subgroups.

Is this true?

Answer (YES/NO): NO